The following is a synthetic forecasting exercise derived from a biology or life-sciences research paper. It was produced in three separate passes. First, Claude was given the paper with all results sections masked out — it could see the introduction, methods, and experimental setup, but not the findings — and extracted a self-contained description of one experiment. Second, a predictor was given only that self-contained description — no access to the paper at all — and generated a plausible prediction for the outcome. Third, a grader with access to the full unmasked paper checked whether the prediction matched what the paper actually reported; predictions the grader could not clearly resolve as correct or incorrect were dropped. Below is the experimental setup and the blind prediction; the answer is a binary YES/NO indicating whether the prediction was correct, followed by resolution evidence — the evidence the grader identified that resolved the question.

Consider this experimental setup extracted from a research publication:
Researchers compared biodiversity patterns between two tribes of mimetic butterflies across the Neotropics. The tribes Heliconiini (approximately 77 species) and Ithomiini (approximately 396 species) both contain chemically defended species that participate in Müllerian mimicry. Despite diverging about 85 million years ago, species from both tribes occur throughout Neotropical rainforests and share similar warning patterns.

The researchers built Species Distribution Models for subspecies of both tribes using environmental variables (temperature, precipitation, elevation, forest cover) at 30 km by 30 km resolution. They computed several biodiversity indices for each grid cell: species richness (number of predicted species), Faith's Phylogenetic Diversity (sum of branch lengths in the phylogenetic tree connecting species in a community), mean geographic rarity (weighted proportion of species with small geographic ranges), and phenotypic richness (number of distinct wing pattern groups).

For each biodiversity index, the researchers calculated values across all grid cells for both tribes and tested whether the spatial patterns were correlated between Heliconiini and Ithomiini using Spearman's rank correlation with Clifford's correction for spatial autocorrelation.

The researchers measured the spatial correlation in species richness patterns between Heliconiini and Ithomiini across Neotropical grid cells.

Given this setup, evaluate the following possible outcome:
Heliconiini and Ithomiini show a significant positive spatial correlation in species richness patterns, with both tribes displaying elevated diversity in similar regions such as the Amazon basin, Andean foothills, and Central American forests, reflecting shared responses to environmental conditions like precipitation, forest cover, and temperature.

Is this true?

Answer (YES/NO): YES